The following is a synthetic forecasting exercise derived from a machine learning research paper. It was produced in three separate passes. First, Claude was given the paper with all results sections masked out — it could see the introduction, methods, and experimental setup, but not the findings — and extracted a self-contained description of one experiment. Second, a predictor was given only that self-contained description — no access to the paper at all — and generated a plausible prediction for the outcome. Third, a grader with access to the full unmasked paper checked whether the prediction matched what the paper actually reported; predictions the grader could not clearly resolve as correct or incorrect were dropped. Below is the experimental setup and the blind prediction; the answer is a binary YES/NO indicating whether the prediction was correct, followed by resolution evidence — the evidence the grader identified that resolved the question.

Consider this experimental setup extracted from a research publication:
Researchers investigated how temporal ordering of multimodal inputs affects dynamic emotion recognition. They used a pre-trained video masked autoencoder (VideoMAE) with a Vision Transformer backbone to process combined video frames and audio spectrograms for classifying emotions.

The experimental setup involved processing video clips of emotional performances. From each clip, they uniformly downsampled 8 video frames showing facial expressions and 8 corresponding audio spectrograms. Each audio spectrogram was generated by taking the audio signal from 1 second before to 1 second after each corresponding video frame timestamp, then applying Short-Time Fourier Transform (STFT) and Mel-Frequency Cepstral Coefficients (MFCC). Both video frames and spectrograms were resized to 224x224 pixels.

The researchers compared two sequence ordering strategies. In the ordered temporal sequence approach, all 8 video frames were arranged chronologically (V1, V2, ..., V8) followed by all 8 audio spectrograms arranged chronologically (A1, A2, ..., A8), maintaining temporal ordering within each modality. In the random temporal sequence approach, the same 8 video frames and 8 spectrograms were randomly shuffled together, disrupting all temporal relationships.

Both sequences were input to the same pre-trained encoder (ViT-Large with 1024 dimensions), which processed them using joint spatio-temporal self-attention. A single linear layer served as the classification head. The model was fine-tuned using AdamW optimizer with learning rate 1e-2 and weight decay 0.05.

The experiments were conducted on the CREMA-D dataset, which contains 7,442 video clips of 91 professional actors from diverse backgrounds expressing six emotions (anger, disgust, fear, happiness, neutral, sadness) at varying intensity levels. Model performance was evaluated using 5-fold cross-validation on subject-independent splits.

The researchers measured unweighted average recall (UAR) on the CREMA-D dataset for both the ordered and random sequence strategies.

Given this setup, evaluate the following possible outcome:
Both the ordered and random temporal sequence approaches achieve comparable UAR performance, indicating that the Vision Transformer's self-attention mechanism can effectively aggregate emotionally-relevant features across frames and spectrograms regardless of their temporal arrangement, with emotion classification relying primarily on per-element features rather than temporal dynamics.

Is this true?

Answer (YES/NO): NO